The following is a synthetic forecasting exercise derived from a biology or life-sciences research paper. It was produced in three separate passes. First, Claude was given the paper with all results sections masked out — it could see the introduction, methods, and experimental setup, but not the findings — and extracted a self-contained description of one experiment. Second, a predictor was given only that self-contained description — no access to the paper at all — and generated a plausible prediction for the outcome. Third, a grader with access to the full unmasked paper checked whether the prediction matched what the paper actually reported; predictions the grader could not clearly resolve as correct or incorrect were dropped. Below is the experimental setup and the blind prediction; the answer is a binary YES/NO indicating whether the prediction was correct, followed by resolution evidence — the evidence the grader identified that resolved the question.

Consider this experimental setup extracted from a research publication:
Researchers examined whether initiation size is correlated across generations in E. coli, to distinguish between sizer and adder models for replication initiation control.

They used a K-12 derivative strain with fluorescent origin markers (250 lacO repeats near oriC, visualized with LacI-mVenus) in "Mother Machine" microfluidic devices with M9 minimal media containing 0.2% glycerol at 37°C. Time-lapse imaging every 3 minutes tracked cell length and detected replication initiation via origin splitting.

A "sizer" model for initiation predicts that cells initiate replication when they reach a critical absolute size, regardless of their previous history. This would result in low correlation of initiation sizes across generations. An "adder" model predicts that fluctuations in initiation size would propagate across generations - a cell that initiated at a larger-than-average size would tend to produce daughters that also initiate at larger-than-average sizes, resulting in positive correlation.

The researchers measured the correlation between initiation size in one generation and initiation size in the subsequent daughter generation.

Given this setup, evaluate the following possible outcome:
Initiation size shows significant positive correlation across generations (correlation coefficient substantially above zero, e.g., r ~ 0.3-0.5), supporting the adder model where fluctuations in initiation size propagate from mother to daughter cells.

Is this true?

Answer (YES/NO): YES